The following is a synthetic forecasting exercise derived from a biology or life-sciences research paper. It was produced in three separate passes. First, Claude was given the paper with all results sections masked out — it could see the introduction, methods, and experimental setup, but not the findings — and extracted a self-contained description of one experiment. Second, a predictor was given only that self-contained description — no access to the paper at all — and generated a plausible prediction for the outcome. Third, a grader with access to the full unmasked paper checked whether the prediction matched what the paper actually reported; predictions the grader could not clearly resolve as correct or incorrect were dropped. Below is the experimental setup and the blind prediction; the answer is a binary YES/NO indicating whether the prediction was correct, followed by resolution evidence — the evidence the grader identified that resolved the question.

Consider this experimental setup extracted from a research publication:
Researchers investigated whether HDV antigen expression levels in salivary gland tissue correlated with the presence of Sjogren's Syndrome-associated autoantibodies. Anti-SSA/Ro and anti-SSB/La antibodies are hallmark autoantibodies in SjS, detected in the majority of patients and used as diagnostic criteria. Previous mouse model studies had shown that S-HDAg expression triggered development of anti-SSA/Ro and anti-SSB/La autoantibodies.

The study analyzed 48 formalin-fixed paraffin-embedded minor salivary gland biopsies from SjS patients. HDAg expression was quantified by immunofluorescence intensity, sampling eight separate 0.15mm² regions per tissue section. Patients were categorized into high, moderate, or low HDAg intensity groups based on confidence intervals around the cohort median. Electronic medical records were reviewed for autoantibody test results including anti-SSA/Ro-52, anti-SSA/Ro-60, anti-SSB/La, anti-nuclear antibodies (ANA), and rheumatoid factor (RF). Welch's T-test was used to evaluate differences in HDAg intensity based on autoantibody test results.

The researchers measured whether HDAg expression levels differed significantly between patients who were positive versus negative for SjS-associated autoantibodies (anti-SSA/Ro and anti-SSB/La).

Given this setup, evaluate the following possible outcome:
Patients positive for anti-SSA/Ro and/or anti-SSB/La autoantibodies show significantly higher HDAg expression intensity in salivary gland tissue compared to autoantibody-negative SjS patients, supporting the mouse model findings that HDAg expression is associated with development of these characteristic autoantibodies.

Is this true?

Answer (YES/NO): NO